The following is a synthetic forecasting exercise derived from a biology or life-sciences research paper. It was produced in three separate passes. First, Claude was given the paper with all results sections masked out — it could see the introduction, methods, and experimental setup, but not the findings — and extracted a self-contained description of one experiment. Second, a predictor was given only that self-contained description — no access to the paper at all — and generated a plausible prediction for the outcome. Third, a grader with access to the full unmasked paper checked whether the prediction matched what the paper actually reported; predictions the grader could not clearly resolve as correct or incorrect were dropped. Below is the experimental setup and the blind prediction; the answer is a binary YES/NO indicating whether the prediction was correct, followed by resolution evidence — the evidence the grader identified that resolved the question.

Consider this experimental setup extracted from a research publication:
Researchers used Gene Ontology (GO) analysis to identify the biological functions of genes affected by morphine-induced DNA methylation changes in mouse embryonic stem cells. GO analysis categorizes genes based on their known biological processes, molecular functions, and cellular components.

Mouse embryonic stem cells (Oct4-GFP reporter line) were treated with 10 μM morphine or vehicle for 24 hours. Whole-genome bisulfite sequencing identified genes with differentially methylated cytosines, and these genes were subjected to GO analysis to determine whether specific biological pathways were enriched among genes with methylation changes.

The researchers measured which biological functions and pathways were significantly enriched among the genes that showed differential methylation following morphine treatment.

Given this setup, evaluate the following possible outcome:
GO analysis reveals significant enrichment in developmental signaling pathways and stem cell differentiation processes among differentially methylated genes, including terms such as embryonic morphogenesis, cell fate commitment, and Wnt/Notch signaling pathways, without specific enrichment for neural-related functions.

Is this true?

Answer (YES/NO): NO